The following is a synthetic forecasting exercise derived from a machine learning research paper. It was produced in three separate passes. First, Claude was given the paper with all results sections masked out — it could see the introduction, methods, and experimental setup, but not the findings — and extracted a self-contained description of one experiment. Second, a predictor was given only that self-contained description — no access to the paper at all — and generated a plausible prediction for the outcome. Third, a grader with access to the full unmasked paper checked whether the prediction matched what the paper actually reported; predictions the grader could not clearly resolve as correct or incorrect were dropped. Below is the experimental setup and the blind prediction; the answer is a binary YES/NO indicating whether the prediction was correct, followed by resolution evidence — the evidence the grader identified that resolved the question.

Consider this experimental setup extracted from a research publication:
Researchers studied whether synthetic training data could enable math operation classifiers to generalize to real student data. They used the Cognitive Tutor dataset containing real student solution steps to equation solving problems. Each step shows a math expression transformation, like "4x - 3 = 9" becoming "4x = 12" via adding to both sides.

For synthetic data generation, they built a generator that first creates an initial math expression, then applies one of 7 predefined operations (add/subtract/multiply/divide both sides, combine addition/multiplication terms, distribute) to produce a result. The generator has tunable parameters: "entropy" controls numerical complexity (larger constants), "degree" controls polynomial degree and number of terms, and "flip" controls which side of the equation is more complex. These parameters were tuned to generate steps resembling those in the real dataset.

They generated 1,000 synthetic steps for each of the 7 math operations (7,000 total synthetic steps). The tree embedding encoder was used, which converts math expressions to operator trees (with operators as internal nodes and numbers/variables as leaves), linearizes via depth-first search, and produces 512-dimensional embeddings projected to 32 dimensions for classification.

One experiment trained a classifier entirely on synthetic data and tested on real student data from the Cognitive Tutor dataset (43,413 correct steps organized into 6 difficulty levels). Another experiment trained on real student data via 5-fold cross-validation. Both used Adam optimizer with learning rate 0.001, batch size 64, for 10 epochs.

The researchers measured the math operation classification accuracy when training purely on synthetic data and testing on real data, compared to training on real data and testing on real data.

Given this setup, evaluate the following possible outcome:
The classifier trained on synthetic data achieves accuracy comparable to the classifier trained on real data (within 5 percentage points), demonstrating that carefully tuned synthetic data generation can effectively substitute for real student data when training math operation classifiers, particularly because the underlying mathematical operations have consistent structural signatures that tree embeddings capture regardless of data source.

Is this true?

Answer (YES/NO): NO